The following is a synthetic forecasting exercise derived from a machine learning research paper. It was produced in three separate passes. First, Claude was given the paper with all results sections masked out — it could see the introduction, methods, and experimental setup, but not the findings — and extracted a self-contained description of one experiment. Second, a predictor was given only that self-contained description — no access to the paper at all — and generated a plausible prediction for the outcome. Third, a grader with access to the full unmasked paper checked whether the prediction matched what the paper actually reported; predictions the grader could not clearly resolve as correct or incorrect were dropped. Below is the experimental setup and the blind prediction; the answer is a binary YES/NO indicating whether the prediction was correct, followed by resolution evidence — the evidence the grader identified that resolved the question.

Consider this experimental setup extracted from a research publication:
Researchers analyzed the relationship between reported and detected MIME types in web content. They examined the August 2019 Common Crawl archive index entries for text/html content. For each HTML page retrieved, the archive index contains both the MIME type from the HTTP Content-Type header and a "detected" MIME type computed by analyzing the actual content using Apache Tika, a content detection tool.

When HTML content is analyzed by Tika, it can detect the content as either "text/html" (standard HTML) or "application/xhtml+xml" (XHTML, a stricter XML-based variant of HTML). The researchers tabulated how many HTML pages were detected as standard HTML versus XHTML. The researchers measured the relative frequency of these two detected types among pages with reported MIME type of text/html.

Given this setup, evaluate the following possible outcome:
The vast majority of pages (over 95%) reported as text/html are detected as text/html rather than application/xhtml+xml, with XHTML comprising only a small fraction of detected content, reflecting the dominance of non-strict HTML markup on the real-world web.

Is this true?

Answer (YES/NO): NO